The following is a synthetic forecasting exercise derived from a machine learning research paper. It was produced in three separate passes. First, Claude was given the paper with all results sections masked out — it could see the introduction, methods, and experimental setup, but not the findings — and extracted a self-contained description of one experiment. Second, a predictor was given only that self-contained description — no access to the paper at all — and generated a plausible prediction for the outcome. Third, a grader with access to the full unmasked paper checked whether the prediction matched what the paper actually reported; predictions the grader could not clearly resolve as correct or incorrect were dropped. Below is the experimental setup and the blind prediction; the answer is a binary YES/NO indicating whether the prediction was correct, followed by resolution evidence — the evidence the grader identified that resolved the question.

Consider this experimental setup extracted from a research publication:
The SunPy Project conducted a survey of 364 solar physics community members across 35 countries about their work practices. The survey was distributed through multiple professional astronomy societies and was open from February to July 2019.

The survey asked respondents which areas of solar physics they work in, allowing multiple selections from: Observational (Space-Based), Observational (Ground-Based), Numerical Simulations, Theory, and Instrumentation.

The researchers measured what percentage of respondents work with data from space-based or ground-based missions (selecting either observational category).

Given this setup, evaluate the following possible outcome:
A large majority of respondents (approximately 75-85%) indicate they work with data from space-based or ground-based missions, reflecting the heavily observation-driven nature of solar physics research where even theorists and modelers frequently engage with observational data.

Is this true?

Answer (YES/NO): YES